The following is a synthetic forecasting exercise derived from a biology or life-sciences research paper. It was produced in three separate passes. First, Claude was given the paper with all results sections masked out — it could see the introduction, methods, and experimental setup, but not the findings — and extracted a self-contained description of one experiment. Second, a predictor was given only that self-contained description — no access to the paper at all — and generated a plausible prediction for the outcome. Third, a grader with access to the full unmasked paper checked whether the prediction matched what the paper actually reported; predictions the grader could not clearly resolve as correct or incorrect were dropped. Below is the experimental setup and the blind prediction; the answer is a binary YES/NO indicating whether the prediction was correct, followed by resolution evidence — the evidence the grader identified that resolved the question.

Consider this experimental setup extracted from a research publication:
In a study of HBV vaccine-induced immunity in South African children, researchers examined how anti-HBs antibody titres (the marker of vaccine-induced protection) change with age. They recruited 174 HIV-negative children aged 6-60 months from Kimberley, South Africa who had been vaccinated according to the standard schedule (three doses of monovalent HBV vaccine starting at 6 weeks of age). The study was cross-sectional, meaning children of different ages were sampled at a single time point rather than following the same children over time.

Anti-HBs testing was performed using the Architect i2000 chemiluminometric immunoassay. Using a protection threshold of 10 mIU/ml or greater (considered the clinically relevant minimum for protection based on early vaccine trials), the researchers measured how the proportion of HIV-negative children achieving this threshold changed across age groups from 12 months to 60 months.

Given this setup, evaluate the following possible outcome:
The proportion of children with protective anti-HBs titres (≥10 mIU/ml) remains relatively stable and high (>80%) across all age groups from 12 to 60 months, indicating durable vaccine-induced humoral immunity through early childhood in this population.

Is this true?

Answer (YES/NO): YES